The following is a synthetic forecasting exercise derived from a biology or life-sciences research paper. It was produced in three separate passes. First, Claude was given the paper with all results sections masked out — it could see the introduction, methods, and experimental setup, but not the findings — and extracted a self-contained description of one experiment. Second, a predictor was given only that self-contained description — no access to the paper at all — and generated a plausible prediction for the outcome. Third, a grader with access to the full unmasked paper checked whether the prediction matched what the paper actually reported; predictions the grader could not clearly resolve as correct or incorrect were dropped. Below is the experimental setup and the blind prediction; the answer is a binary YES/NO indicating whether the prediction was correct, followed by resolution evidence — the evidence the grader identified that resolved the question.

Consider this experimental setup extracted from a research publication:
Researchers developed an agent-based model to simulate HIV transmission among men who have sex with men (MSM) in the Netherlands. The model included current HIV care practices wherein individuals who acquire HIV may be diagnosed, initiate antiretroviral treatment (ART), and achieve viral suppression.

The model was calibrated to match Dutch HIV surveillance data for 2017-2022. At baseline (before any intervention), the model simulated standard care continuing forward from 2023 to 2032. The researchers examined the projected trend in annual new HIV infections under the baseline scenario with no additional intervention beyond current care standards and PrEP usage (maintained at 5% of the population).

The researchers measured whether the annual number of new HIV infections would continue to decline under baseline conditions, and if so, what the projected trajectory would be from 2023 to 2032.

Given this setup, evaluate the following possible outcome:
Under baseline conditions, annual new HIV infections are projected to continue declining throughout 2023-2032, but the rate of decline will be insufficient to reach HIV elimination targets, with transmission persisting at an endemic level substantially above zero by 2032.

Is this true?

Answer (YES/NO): NO